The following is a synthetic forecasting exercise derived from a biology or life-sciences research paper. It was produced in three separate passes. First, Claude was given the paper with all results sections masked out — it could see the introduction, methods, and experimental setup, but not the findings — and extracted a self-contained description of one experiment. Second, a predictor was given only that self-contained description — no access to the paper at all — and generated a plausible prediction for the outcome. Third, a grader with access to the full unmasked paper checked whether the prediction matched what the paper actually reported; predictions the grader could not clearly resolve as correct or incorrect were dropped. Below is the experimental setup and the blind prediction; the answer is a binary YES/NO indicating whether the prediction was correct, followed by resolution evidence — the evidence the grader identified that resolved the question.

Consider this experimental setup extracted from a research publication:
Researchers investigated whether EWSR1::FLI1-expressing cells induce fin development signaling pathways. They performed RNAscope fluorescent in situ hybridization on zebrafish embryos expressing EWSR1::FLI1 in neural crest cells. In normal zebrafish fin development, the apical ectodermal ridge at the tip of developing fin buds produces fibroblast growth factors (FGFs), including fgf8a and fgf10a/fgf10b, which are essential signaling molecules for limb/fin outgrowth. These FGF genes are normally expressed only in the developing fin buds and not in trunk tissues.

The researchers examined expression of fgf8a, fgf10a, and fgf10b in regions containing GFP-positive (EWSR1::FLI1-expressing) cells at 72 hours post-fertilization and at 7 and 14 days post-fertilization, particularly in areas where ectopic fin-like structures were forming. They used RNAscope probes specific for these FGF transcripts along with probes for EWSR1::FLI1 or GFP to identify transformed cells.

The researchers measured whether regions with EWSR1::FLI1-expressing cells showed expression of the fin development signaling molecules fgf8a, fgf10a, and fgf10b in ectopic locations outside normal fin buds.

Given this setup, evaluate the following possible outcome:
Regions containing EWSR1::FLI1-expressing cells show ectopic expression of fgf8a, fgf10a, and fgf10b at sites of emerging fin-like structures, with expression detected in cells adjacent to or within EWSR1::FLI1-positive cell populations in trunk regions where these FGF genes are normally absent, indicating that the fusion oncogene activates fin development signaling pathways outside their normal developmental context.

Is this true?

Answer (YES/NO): YES